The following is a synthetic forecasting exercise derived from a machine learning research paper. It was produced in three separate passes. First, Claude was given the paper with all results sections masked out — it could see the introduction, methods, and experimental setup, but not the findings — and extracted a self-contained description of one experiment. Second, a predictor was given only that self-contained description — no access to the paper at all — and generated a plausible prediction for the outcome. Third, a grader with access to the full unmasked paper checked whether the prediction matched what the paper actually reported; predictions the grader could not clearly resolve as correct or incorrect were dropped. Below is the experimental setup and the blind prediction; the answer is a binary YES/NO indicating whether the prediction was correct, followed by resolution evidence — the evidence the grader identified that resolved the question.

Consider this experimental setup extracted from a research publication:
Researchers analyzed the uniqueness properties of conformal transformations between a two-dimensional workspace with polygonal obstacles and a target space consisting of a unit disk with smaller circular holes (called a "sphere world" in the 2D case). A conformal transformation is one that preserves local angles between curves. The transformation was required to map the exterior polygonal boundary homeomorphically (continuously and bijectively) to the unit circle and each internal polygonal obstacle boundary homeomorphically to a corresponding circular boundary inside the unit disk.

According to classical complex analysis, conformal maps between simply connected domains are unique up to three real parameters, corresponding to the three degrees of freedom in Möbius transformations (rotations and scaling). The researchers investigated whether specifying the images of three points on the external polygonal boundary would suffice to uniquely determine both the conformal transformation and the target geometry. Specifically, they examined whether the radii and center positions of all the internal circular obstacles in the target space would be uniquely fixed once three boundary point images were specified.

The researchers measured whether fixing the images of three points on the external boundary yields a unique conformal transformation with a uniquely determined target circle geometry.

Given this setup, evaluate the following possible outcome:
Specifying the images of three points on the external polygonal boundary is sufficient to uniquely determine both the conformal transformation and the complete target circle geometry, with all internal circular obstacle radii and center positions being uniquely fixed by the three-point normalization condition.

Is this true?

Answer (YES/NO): YES